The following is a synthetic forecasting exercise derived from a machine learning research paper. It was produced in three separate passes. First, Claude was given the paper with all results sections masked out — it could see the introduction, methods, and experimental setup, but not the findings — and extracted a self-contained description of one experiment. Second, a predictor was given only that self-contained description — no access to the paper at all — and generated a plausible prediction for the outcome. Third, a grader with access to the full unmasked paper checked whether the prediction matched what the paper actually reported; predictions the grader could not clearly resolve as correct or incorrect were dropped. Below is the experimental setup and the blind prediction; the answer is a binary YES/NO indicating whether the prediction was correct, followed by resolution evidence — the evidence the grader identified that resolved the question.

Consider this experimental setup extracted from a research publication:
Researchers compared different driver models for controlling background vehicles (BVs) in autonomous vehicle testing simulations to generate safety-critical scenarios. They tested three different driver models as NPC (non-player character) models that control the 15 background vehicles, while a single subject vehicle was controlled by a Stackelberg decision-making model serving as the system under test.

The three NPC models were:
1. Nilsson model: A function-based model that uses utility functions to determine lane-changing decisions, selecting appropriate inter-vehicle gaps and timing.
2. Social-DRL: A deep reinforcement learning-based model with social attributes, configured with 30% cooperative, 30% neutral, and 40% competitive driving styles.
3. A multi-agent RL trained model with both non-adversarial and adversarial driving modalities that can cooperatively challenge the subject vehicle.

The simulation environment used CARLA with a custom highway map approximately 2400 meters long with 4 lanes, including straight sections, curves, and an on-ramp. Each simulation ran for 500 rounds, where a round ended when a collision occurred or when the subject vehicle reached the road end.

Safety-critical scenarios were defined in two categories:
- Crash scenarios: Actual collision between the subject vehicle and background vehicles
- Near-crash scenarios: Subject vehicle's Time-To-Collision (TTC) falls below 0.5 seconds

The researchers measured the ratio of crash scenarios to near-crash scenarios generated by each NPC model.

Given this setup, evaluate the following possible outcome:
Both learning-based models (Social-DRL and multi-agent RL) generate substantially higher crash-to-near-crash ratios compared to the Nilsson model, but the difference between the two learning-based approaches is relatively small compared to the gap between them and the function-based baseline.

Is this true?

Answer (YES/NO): NO